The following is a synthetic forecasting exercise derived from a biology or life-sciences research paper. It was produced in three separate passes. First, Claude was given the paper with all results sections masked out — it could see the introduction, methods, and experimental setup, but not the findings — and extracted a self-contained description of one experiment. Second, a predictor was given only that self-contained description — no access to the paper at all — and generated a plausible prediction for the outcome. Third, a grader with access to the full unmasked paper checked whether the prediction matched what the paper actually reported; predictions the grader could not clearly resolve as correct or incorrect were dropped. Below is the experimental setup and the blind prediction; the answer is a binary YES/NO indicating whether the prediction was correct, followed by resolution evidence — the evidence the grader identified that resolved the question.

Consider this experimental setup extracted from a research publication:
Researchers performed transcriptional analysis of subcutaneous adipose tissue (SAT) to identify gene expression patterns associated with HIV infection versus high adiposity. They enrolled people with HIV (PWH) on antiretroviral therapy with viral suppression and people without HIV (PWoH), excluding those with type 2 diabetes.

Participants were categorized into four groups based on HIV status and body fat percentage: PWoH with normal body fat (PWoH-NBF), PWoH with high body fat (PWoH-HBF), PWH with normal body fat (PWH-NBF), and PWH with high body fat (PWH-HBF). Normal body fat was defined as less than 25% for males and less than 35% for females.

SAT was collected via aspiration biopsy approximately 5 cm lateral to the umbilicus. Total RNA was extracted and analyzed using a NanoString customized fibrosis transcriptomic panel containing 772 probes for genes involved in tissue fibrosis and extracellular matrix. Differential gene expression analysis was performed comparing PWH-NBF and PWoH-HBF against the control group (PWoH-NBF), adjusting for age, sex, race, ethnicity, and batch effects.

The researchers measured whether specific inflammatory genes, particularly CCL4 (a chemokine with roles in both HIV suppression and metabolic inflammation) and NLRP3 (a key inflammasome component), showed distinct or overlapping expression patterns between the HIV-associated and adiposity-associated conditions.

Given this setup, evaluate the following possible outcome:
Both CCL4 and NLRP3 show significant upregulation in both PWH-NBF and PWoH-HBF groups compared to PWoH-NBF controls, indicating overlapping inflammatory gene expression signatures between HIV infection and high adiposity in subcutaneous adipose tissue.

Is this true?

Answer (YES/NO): YES